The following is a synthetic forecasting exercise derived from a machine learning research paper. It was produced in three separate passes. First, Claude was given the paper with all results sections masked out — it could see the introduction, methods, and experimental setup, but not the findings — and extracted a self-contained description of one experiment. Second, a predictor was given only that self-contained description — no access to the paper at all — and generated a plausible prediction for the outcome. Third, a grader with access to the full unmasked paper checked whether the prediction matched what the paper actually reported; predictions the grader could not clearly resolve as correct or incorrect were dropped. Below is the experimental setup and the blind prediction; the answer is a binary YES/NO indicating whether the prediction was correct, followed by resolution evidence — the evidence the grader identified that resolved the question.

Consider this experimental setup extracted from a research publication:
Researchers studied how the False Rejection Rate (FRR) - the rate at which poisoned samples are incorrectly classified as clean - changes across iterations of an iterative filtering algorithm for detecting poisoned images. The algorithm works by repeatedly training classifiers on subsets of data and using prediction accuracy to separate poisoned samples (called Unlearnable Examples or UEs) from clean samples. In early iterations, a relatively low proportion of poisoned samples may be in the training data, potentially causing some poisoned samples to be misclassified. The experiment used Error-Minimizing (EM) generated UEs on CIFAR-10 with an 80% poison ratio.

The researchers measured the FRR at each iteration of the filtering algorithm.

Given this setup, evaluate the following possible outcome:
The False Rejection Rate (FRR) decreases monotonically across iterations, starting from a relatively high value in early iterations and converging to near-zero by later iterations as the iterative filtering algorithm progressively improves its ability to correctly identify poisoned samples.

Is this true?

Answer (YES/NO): NO